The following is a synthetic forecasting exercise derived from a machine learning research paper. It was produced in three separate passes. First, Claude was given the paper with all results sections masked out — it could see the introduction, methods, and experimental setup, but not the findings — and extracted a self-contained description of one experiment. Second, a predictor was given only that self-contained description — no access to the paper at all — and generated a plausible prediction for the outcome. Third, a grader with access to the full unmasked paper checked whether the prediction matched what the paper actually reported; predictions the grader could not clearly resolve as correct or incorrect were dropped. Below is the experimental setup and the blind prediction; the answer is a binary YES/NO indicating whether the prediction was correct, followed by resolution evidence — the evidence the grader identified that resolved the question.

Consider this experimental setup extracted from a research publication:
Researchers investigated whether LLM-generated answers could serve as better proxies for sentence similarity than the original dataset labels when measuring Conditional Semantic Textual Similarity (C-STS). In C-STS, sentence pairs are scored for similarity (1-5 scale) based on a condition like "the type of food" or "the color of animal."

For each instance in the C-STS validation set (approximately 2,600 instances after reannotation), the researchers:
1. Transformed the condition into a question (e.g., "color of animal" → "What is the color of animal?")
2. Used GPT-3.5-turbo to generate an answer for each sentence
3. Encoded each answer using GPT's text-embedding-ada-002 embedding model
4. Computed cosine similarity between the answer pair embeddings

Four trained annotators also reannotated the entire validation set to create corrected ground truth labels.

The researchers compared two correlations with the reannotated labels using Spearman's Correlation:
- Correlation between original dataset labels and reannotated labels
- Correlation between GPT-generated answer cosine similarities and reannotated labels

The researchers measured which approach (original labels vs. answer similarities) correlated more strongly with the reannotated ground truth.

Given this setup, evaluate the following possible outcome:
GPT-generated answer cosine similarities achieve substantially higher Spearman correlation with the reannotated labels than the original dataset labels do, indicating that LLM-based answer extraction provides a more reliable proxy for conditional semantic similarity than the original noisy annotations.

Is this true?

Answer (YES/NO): YES